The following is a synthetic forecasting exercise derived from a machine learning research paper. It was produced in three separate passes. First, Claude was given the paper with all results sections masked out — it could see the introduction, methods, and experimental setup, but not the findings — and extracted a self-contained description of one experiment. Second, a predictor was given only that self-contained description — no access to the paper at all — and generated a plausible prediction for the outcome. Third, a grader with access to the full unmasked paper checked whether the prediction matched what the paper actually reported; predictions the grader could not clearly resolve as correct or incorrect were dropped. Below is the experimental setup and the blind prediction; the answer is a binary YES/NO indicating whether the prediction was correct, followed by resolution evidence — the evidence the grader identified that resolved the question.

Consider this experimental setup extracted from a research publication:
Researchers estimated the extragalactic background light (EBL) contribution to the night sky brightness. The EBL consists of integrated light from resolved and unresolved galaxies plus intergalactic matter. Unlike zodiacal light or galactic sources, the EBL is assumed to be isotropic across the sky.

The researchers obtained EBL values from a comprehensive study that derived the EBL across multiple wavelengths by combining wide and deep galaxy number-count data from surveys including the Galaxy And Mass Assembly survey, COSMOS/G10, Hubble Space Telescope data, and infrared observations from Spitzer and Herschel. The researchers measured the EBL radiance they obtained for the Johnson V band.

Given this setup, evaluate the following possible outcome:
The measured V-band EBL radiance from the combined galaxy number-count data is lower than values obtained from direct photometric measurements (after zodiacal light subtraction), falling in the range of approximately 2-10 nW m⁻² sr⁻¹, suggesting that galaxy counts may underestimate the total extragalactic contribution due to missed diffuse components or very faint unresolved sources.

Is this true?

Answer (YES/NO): NO